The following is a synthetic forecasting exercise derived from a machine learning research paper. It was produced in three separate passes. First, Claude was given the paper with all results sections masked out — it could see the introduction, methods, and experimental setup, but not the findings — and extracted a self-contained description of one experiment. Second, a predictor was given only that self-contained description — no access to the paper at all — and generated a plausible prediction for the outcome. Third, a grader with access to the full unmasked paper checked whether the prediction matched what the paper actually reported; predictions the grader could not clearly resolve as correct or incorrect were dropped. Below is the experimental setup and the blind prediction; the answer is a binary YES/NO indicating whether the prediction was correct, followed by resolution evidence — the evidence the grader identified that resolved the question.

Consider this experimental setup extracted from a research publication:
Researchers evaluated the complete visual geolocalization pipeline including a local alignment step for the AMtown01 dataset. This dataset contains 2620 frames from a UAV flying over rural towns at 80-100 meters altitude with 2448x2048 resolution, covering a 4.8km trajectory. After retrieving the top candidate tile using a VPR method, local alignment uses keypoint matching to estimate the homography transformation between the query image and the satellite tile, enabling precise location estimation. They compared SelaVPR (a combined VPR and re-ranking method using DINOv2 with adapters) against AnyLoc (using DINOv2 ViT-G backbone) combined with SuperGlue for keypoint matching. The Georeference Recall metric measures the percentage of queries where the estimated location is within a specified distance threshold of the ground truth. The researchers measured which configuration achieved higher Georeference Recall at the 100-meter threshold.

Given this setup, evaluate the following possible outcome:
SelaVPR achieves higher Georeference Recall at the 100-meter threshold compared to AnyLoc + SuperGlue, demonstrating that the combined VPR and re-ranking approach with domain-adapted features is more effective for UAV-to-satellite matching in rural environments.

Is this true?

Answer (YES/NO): YES